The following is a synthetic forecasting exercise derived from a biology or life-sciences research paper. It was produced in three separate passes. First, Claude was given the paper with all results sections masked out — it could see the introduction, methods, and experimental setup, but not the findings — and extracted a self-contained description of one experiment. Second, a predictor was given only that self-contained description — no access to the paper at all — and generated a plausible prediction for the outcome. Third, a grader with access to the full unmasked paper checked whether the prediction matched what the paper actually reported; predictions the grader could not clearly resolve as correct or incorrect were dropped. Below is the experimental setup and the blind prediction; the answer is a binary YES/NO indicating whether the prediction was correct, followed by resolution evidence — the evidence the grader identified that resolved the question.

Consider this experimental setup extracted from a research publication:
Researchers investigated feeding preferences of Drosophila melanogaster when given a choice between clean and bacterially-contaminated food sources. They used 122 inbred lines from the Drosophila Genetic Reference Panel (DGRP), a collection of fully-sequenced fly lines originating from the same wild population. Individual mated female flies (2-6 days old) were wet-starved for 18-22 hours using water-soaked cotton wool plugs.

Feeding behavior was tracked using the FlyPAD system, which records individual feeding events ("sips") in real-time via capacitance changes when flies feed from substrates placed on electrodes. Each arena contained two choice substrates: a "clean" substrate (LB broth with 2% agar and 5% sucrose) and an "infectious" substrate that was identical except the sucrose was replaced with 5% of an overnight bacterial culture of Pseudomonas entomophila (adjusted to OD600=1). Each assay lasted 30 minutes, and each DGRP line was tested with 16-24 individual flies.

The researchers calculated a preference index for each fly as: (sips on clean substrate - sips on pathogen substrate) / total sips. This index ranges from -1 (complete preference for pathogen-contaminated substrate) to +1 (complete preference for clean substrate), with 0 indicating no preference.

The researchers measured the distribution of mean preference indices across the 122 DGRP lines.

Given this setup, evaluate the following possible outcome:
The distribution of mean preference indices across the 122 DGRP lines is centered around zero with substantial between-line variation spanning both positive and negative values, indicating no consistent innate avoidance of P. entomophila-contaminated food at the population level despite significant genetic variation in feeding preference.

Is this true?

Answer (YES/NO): NO